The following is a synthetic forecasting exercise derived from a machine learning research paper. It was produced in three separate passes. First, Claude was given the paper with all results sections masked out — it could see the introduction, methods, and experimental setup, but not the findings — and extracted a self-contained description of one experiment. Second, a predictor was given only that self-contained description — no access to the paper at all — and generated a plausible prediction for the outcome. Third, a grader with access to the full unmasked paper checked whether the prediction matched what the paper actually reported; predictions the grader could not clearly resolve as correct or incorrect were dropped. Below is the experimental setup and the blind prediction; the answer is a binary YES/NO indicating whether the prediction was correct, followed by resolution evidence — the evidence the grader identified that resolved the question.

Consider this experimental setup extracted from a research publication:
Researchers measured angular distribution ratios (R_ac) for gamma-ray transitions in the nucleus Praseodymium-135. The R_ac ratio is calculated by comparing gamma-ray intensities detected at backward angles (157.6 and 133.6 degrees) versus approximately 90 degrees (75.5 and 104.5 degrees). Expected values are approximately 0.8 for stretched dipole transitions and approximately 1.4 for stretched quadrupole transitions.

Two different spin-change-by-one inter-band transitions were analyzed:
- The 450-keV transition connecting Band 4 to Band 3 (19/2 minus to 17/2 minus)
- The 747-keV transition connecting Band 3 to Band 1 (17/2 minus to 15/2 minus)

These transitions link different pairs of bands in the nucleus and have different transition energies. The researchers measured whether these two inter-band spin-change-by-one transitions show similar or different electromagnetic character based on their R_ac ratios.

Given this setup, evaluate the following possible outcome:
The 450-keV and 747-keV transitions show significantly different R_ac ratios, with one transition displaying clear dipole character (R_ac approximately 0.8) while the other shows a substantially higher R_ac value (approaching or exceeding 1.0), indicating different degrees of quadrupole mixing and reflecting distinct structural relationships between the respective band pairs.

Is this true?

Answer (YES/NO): NO